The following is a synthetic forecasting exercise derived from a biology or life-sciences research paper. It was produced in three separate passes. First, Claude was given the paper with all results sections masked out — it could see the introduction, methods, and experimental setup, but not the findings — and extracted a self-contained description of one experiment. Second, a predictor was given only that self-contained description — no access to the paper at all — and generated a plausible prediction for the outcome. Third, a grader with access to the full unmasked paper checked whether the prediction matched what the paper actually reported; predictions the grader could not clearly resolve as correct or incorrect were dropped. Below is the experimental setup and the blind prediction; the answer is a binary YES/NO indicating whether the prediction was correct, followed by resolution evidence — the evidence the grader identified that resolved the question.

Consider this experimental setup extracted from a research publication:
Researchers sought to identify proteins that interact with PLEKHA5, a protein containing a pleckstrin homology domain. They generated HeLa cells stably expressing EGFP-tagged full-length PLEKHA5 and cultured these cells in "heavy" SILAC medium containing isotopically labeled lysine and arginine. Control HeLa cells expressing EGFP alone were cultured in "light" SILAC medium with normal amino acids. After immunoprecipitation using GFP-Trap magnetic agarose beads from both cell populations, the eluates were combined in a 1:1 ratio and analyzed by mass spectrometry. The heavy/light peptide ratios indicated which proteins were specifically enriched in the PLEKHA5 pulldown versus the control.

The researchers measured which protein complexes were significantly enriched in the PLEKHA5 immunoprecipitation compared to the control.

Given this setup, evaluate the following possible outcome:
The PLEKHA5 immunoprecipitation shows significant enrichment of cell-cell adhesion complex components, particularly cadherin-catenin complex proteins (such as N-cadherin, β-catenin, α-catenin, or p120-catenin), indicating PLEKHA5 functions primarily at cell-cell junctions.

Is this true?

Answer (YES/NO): NO